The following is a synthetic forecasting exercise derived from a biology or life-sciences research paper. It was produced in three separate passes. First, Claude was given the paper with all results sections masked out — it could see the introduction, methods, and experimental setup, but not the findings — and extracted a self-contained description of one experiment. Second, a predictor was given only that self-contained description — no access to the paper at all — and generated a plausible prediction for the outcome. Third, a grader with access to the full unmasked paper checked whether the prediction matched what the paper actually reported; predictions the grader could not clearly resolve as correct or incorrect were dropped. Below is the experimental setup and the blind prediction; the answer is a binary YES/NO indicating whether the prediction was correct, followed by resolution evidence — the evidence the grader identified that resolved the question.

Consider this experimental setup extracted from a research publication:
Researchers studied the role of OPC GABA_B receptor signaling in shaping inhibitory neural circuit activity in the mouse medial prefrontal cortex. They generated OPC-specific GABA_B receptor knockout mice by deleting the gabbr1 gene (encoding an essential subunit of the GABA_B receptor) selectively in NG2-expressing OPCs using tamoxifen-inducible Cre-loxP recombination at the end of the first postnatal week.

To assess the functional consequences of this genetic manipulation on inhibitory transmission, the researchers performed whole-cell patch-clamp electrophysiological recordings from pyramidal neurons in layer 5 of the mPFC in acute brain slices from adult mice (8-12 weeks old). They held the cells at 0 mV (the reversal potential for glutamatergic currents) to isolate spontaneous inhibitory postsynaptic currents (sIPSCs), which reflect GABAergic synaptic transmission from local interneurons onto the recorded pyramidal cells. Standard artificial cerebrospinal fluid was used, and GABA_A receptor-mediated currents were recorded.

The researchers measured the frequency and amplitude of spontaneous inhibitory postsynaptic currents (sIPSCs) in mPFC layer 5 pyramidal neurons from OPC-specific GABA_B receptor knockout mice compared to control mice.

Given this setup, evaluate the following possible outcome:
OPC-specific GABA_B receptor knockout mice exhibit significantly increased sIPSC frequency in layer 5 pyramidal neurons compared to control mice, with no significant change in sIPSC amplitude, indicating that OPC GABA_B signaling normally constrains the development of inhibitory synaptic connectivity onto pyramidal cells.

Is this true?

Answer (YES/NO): NO